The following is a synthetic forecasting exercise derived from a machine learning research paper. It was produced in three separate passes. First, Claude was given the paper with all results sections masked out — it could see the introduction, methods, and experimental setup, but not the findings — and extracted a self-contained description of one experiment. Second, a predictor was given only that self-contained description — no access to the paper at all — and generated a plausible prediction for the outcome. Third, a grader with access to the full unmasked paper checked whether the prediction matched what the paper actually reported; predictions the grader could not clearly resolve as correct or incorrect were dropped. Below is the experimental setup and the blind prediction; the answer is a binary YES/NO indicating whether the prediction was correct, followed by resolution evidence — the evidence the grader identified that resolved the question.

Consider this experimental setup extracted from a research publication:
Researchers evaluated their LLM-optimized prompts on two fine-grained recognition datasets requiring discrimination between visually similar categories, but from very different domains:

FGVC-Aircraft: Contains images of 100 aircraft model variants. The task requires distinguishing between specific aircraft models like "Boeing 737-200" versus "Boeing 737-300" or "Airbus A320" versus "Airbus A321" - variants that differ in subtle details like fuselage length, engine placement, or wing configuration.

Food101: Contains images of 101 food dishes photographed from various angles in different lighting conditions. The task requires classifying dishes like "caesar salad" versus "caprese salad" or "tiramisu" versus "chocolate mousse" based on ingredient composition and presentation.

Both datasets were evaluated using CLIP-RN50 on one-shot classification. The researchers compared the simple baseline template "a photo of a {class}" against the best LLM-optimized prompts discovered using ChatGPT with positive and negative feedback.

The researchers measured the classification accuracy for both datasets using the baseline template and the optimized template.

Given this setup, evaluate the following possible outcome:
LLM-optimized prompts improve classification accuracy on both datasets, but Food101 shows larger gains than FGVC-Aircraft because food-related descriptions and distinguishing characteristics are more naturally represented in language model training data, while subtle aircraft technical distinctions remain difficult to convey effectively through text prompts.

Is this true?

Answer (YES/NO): NO